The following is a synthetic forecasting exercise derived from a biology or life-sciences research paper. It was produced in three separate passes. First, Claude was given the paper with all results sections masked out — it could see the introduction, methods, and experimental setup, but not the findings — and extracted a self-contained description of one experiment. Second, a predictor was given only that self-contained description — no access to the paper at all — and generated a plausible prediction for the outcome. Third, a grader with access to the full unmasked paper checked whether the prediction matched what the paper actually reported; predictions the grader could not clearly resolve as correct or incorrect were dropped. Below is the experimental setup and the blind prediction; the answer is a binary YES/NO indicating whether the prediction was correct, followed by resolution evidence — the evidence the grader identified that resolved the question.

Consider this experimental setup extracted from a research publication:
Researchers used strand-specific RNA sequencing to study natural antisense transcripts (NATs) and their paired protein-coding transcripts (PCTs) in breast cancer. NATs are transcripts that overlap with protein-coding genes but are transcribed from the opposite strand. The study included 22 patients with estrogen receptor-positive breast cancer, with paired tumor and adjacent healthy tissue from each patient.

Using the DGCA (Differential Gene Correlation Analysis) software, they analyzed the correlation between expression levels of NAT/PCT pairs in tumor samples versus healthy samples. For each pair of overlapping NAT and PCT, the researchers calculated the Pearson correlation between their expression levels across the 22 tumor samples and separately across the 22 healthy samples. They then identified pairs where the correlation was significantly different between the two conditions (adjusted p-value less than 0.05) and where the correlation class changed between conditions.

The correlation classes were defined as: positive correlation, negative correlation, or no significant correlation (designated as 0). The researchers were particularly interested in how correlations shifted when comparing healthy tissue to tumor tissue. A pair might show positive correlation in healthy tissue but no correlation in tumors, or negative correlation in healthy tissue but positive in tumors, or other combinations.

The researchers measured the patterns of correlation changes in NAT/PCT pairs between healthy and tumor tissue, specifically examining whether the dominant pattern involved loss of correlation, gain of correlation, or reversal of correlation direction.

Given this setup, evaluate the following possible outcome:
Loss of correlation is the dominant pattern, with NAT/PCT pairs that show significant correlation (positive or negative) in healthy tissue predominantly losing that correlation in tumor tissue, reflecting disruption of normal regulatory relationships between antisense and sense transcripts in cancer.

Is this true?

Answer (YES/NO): NO